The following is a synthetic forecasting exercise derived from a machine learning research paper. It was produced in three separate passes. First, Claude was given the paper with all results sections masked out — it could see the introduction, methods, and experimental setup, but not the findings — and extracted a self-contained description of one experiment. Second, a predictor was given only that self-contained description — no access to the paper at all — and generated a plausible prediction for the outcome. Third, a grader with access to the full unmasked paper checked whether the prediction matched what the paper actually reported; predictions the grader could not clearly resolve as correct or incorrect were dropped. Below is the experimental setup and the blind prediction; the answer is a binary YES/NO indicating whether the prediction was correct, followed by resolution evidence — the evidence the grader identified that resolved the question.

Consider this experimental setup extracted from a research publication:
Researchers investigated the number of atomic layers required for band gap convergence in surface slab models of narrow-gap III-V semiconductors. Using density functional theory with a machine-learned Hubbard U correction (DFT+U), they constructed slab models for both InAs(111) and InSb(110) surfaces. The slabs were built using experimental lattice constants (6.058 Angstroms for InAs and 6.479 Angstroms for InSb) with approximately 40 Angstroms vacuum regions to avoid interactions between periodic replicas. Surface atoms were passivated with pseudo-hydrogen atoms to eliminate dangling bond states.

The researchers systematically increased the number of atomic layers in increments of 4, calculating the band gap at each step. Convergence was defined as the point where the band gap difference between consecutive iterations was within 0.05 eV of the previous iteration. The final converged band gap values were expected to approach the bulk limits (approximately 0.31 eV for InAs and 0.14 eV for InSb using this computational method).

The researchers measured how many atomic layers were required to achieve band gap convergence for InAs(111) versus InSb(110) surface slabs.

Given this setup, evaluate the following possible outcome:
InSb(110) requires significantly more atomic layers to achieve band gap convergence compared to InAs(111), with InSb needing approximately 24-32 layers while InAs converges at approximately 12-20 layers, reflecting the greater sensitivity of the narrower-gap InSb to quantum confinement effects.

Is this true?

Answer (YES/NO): NO